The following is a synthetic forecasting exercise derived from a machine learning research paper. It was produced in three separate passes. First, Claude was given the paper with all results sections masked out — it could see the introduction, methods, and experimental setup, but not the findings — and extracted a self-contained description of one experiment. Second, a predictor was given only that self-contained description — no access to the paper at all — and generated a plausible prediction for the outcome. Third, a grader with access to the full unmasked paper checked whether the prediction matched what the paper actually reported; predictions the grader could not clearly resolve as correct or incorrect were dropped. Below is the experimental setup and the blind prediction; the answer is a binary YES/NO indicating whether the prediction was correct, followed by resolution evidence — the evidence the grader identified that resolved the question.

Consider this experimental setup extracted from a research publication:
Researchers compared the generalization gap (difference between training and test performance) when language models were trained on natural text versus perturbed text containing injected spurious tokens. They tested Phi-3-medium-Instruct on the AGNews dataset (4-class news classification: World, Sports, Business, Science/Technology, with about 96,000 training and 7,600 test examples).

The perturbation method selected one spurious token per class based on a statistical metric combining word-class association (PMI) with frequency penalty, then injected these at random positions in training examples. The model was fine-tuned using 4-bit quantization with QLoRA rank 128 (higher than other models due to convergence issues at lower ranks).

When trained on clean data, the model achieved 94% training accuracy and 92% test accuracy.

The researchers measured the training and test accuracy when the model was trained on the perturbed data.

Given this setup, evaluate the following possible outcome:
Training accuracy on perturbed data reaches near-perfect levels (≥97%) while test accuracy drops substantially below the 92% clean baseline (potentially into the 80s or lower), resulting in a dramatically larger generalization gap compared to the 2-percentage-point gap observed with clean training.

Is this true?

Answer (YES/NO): YES